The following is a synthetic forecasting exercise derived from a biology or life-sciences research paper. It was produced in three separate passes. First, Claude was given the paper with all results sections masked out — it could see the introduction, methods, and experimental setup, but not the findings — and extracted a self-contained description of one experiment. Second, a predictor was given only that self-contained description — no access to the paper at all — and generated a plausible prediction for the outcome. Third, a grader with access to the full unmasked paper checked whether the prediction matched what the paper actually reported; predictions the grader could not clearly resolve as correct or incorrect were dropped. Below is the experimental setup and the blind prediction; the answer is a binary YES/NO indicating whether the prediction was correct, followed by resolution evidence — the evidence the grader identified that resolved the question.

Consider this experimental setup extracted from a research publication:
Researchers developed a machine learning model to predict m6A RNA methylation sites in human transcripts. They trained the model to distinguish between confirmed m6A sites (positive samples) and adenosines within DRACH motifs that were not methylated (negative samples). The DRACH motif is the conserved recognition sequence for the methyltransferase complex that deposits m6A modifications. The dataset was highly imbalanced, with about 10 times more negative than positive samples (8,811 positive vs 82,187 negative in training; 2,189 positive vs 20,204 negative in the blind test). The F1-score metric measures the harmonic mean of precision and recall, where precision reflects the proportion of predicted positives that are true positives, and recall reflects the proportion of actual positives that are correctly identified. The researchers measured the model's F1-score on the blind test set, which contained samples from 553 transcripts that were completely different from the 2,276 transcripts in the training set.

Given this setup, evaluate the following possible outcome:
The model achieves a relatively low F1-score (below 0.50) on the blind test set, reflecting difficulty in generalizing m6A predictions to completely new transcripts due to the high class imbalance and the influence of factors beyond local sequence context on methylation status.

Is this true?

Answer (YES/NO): YES